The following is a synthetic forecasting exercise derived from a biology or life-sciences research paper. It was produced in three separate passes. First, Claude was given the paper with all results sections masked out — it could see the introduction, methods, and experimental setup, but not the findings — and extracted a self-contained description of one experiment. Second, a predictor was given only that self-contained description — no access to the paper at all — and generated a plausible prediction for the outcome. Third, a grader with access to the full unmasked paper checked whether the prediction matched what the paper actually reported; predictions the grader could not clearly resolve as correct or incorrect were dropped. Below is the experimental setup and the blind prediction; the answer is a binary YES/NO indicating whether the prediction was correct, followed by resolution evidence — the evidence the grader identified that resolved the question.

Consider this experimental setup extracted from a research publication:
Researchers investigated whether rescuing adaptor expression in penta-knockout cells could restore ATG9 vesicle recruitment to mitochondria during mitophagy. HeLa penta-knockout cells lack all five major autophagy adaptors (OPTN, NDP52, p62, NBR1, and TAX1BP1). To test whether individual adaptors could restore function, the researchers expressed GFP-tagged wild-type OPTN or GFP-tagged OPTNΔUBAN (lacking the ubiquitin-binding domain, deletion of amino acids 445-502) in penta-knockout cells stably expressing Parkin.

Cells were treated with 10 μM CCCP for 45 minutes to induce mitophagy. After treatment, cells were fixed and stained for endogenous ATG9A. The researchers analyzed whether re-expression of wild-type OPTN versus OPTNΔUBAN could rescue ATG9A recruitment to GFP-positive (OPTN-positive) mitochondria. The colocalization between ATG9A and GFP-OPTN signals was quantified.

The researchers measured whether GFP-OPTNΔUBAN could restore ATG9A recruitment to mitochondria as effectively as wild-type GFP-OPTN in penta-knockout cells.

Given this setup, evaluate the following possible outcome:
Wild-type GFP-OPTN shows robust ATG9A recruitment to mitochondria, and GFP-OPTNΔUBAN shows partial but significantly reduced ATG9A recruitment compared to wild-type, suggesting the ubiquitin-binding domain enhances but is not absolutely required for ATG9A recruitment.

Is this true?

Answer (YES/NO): NO